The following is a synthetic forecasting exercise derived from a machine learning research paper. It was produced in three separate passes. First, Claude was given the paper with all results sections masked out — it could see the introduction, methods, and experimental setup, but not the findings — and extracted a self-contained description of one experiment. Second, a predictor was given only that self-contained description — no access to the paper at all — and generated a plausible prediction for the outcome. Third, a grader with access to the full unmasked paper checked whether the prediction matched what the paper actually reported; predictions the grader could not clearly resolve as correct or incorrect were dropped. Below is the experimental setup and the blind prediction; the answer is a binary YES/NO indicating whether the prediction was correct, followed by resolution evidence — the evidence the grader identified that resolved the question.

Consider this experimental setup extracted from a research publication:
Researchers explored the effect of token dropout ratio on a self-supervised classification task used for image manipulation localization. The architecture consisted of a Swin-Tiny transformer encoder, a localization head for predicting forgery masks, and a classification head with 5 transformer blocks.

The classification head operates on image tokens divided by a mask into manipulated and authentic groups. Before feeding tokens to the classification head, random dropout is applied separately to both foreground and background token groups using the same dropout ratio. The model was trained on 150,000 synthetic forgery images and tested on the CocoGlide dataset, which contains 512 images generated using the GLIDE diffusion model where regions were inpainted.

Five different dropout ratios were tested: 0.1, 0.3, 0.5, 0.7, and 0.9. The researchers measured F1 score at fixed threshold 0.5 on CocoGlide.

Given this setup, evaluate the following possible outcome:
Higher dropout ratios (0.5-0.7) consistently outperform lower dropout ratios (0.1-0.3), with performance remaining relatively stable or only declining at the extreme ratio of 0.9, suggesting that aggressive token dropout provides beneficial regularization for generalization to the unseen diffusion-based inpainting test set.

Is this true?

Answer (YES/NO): NO